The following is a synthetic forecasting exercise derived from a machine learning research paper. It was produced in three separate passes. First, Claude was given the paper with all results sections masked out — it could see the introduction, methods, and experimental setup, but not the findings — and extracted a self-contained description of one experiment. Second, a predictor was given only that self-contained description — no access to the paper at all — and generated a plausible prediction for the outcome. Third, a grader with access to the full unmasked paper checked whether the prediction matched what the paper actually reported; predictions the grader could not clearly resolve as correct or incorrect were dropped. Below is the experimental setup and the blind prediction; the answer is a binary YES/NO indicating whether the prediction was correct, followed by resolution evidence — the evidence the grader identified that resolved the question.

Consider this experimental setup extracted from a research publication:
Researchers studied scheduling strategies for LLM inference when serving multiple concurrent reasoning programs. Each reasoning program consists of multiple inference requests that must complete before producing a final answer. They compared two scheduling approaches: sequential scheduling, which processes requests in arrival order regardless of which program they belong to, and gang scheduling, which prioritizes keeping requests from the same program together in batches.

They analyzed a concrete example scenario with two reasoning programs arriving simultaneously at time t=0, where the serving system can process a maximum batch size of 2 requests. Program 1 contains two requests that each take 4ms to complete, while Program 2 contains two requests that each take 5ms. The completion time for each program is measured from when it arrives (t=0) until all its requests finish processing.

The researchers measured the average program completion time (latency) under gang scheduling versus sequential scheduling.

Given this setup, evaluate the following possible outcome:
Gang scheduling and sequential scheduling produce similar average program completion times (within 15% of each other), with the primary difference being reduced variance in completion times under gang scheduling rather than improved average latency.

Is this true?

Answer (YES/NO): NO